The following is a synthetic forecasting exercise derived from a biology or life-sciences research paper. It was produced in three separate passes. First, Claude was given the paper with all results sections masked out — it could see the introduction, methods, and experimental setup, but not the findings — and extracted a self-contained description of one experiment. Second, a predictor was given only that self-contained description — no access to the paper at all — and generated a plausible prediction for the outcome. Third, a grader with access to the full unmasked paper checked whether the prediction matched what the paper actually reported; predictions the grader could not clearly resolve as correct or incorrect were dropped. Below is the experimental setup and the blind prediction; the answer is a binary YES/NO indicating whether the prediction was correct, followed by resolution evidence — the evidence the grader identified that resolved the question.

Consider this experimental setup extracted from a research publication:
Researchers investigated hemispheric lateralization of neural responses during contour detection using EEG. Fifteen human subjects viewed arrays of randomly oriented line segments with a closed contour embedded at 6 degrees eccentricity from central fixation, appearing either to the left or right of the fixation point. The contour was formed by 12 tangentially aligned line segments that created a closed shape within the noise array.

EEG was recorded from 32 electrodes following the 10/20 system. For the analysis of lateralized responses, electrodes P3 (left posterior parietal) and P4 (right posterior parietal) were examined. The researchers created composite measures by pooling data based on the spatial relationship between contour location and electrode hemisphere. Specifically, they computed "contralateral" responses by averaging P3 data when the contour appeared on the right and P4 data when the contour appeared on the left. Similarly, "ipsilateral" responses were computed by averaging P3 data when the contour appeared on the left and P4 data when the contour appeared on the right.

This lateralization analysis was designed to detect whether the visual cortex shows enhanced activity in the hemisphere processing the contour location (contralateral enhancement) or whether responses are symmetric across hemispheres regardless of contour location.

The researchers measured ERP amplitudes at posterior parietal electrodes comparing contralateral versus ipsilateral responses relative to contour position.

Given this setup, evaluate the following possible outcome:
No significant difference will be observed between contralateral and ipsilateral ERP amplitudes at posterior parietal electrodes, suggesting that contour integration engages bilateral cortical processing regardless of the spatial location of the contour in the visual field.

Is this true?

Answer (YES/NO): NO